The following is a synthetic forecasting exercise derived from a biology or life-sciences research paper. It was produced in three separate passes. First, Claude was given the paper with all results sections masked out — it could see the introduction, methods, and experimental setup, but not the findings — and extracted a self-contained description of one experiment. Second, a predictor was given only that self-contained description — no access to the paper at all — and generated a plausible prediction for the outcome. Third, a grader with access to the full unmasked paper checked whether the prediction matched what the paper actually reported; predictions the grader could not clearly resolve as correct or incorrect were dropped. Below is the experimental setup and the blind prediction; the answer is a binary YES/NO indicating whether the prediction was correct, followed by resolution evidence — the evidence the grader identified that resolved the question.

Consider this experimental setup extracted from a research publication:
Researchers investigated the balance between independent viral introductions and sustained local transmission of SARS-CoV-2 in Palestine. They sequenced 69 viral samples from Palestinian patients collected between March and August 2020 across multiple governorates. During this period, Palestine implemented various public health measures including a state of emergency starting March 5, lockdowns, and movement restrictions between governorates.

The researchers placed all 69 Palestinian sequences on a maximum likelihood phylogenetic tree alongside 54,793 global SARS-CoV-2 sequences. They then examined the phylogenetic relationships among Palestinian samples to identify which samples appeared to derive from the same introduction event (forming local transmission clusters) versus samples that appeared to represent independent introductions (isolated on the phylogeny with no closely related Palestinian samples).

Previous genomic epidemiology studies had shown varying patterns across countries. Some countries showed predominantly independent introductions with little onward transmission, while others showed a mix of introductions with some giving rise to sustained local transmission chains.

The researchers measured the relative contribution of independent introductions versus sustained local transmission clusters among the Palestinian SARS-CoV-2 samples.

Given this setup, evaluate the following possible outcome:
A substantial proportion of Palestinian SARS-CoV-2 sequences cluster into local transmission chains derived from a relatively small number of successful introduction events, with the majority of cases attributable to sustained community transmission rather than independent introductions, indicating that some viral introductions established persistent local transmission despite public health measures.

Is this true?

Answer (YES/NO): YES